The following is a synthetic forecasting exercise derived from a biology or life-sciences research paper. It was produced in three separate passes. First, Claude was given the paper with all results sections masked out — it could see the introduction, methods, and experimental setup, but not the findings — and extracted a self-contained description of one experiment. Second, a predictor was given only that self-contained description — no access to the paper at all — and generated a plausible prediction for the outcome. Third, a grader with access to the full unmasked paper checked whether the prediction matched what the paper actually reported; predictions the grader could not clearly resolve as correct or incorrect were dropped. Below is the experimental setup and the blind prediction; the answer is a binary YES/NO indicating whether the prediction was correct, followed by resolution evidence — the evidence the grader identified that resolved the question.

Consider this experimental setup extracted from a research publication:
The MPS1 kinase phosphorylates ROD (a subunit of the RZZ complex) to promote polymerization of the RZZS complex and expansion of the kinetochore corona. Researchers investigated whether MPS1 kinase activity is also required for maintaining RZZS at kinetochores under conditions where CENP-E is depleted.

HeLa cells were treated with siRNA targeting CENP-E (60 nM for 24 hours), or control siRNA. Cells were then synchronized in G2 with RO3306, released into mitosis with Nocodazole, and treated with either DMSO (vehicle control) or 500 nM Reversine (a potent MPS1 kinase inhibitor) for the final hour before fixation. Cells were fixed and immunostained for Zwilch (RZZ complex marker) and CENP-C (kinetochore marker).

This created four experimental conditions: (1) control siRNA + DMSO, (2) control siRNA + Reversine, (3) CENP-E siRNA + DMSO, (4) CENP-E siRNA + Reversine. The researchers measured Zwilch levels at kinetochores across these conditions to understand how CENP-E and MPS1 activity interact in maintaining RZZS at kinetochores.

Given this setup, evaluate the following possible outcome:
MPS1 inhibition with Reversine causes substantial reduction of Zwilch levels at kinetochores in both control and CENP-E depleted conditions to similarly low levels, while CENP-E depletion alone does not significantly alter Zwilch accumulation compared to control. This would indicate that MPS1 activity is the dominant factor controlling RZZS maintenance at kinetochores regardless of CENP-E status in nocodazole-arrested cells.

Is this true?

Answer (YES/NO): NO